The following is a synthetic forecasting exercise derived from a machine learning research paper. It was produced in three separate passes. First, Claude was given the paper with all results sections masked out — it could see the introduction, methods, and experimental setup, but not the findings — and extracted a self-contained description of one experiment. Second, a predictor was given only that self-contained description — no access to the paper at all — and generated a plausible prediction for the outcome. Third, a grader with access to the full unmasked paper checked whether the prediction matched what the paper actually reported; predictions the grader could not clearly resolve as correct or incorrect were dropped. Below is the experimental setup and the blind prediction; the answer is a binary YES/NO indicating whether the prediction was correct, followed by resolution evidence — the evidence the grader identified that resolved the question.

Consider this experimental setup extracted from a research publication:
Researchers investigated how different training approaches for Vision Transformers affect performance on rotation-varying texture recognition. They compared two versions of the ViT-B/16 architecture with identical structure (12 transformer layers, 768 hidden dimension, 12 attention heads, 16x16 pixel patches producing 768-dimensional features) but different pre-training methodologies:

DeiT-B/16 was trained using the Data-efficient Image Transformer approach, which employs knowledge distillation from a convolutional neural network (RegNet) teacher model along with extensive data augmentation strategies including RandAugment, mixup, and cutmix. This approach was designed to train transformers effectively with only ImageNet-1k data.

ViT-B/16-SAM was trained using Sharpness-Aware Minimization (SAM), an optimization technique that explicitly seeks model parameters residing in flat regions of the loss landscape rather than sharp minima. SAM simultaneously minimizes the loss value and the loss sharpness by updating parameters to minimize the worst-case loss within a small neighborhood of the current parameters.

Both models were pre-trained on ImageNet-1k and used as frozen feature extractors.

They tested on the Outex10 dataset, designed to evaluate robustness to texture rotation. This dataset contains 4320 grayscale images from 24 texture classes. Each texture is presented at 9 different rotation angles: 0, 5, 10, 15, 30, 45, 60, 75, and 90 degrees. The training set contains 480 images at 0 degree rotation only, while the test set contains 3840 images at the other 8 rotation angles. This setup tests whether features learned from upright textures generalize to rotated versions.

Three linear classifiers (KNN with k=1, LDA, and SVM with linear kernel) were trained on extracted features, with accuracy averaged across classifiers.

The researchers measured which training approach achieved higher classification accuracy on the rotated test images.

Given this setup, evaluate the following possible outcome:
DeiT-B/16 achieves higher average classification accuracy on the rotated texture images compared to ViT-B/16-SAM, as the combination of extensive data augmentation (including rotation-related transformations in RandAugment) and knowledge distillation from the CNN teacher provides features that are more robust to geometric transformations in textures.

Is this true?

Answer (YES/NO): YES